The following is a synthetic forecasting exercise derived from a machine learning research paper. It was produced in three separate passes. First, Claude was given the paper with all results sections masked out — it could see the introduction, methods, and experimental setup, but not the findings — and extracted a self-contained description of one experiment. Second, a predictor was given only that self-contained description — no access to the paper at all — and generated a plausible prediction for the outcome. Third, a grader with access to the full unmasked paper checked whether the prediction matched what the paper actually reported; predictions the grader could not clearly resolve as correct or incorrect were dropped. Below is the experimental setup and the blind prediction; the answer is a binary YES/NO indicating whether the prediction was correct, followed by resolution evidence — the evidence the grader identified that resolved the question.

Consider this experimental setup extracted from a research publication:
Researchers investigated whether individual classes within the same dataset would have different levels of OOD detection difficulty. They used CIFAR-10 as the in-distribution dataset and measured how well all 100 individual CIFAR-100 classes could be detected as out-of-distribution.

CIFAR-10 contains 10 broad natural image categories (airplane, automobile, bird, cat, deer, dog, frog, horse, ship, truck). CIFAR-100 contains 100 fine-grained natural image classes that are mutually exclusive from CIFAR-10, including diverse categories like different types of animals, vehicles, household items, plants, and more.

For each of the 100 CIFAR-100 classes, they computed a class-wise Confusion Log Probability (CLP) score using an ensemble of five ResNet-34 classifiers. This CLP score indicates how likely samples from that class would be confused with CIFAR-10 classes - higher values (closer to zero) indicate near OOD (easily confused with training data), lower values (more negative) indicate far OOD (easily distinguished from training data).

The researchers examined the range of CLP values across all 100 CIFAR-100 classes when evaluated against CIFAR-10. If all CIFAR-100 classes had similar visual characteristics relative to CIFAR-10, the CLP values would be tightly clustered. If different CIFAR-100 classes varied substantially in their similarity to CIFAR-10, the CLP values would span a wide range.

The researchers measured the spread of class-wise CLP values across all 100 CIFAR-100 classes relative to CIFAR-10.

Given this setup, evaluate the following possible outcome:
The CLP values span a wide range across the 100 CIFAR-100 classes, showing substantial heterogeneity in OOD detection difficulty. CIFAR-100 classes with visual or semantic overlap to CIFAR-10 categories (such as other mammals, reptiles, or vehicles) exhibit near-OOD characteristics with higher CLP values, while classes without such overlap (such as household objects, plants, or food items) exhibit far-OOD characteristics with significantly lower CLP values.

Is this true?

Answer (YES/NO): YES